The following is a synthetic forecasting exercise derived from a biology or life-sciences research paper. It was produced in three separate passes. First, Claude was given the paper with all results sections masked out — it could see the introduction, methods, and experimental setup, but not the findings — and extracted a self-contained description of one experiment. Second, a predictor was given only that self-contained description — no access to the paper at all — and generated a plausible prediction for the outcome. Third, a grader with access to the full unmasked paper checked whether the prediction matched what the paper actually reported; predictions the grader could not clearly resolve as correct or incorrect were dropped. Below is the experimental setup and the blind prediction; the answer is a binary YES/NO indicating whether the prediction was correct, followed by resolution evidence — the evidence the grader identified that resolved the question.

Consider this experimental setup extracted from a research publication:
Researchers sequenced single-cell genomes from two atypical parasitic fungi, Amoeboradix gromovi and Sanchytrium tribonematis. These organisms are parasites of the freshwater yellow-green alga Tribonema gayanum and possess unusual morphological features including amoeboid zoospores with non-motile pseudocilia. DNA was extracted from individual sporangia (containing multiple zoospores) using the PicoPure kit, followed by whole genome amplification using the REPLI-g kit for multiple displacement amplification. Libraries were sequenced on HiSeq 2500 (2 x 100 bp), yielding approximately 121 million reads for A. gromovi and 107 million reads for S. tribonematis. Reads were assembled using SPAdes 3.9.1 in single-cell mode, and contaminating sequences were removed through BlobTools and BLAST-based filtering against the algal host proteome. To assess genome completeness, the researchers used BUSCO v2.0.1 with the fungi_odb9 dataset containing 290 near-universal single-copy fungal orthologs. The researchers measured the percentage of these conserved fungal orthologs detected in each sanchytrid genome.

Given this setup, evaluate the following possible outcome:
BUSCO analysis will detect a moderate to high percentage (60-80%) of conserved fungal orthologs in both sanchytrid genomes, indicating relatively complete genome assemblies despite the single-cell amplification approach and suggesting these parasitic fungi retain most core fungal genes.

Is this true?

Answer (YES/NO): NO